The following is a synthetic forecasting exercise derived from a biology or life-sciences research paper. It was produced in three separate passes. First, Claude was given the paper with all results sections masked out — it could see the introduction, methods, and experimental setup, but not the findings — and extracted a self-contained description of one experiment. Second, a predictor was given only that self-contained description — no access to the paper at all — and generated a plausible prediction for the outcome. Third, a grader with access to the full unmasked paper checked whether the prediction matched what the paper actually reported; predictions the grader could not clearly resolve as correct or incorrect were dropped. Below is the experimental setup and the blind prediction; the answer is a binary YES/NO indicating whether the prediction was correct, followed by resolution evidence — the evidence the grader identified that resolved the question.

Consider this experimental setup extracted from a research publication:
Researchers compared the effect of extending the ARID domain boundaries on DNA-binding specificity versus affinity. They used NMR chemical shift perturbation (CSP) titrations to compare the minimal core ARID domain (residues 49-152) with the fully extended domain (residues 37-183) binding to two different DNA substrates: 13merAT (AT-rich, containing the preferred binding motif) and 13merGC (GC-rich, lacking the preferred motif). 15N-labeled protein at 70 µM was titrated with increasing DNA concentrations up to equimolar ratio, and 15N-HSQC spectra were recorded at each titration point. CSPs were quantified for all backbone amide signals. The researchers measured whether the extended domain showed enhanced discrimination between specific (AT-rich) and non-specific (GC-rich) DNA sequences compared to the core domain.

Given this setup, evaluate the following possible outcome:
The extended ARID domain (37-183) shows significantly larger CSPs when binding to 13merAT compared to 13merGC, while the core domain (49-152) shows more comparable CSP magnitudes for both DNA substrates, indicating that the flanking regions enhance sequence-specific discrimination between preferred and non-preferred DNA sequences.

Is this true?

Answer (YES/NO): NO